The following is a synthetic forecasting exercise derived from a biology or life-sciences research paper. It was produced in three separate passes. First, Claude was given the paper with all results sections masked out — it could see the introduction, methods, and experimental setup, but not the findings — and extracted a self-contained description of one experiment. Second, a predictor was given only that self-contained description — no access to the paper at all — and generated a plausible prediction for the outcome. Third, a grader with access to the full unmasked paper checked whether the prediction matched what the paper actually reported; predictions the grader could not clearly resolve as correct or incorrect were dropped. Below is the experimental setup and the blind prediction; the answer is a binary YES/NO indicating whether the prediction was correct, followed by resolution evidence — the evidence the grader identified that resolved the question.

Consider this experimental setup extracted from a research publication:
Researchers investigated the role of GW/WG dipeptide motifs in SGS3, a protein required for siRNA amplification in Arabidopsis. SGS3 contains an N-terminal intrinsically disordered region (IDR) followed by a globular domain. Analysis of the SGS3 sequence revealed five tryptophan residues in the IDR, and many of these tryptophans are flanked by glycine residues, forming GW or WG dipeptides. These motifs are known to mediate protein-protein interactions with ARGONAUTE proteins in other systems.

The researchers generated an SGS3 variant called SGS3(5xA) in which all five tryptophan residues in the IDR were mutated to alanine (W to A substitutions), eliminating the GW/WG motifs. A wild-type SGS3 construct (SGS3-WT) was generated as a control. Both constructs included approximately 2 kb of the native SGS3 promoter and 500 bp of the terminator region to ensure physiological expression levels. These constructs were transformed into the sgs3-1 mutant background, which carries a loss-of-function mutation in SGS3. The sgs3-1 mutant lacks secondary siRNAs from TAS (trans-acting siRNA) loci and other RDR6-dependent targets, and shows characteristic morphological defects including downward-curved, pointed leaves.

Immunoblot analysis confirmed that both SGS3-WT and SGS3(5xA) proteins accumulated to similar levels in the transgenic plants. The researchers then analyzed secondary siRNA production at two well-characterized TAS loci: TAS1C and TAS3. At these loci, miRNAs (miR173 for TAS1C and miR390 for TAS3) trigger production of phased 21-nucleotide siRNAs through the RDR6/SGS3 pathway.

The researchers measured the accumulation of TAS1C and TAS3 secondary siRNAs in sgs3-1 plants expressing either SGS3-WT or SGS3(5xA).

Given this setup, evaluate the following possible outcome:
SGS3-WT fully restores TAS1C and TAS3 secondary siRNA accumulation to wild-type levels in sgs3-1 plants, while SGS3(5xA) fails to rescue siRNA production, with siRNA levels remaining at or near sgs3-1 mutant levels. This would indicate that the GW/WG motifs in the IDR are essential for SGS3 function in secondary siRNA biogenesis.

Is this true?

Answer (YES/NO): NO